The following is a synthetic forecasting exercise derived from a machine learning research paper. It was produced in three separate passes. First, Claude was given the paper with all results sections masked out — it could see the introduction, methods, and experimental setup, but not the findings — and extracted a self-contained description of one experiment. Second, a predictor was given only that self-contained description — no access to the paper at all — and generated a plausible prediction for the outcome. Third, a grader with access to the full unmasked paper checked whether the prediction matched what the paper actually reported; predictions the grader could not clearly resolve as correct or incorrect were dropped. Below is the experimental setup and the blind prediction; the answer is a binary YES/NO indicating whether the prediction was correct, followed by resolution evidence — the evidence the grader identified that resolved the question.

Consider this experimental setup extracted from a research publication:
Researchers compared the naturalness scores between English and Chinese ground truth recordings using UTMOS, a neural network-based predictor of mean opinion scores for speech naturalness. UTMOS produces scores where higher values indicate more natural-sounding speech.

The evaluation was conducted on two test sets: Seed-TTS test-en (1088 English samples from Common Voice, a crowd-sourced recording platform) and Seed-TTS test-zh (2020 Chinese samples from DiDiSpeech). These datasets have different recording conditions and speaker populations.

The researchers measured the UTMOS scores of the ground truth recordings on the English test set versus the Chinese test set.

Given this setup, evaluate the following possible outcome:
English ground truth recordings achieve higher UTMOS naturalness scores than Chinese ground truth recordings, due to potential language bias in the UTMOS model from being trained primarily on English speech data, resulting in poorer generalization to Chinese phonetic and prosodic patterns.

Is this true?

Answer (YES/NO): YES